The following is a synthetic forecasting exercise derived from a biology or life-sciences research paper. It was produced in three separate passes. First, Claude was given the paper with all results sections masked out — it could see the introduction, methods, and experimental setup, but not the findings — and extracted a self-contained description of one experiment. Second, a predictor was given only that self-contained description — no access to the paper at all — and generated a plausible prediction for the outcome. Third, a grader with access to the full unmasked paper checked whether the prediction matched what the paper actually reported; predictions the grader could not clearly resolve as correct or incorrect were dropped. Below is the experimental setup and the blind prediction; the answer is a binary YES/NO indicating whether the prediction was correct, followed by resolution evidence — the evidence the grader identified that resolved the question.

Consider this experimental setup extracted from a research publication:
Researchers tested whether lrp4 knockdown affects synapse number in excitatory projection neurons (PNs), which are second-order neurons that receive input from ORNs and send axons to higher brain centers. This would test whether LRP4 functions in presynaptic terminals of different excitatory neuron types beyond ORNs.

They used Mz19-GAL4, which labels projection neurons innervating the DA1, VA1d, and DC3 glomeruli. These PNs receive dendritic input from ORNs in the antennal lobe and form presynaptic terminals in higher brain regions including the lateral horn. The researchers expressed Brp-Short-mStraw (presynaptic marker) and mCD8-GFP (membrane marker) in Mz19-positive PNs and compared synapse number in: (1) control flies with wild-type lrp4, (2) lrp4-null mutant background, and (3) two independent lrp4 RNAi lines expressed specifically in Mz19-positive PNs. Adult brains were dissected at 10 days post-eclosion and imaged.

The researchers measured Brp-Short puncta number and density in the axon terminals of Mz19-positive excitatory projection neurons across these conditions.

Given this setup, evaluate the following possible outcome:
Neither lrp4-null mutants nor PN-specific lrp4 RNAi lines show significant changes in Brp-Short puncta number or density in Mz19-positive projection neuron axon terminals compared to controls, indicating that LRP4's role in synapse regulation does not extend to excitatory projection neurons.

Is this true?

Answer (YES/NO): NO